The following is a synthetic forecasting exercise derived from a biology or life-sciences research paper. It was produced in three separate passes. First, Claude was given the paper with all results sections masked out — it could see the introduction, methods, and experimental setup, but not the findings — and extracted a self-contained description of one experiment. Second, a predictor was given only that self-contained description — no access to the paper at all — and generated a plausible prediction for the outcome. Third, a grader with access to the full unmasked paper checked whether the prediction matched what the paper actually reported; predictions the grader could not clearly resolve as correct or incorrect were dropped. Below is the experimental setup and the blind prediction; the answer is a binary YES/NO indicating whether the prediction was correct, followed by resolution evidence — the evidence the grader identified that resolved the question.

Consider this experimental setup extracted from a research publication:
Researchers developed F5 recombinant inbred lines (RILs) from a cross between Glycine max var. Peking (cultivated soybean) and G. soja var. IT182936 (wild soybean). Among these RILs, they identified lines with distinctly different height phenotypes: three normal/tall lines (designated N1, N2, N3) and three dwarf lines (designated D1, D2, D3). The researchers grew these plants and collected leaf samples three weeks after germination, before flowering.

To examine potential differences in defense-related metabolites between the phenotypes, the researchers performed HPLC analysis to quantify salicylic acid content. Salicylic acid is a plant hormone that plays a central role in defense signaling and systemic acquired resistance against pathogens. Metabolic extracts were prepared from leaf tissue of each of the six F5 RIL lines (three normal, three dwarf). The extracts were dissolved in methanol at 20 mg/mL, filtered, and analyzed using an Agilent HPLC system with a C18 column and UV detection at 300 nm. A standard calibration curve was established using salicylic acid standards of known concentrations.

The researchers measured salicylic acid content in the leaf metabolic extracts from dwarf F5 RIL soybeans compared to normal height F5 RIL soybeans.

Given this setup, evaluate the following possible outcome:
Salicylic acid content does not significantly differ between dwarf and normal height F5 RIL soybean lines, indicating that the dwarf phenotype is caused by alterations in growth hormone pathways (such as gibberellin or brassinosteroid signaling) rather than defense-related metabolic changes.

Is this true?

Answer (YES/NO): NO